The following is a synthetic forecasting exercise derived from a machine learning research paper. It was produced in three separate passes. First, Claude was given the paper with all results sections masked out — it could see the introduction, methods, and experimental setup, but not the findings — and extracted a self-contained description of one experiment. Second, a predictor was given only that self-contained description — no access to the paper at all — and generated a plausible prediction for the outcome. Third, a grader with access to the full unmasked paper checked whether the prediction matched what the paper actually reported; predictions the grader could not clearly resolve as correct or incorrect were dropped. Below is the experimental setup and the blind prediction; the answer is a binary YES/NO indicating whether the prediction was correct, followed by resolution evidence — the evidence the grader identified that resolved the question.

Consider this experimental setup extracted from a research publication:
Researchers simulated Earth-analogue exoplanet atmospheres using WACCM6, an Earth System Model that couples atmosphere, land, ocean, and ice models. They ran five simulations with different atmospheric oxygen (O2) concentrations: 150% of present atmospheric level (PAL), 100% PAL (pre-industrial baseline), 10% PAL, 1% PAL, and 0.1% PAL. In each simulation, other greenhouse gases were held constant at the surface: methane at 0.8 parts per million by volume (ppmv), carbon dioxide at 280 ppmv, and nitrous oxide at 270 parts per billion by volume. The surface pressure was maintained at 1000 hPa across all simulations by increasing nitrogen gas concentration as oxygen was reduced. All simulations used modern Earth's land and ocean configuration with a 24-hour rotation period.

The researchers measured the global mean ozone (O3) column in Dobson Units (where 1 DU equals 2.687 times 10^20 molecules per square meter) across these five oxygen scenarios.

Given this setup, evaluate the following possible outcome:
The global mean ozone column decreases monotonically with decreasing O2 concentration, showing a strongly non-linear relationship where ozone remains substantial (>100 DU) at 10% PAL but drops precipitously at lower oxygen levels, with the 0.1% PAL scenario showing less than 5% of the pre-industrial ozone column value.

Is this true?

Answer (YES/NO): NO